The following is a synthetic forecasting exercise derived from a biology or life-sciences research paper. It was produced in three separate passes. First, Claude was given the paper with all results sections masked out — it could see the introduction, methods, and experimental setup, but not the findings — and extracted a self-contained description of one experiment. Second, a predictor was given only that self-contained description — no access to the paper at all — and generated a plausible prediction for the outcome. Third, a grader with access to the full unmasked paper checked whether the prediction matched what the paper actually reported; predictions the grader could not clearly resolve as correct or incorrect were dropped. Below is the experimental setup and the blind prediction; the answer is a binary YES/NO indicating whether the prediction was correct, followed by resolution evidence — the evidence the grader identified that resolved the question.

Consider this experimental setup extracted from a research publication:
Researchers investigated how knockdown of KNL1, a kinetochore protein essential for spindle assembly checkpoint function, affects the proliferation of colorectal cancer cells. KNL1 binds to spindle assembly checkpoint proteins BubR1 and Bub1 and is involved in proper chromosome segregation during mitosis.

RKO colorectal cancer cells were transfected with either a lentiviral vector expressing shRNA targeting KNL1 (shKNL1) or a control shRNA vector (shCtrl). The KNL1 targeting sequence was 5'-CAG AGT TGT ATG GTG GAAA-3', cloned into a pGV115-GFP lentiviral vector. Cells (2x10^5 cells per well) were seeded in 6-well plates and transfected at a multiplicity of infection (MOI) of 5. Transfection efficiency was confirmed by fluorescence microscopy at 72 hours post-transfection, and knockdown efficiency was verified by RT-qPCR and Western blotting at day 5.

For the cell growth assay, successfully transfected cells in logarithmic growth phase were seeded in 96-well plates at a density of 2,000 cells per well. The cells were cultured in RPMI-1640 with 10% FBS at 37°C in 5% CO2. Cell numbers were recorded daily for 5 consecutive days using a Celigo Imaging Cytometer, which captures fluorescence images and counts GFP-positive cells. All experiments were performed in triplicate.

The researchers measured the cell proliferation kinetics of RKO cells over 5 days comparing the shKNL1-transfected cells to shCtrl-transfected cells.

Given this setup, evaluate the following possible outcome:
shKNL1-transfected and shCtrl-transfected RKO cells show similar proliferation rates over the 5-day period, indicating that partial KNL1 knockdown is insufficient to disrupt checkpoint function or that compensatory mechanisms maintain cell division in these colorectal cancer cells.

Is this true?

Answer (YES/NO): NO